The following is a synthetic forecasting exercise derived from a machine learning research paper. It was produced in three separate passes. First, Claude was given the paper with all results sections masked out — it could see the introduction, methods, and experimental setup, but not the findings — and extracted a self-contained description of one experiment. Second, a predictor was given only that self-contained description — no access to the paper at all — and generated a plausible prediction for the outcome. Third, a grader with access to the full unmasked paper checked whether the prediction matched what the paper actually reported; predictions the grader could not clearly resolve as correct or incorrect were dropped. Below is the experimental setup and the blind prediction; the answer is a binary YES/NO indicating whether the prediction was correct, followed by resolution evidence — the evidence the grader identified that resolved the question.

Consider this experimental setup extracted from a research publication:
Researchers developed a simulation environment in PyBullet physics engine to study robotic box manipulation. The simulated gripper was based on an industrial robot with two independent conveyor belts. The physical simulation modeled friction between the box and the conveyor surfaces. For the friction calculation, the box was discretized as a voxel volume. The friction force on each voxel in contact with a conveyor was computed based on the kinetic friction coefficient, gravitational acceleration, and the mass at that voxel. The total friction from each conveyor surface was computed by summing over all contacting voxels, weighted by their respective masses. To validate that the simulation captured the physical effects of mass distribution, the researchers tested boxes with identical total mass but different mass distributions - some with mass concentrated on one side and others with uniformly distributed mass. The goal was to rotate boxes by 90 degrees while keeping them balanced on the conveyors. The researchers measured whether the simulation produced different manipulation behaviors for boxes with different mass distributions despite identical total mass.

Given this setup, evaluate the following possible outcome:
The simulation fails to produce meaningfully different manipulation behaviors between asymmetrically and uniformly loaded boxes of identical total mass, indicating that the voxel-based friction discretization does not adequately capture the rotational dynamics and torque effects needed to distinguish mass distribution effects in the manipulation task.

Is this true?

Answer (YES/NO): NO